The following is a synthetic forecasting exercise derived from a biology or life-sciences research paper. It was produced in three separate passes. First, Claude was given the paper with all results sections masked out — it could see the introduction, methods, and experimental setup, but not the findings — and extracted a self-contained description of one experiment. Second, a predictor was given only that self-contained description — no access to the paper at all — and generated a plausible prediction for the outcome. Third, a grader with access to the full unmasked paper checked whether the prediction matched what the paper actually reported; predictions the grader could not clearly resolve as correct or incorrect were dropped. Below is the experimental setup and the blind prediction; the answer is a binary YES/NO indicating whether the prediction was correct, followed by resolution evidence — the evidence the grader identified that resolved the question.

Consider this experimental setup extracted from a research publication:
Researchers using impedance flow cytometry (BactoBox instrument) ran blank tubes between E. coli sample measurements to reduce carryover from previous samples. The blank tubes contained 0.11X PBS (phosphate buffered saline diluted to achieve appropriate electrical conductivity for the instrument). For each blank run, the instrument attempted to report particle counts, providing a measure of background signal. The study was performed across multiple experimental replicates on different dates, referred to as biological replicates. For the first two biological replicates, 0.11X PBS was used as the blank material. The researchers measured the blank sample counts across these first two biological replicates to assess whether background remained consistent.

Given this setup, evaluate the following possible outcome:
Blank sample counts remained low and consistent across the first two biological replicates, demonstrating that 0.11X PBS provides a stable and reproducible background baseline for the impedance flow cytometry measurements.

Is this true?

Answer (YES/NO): NO